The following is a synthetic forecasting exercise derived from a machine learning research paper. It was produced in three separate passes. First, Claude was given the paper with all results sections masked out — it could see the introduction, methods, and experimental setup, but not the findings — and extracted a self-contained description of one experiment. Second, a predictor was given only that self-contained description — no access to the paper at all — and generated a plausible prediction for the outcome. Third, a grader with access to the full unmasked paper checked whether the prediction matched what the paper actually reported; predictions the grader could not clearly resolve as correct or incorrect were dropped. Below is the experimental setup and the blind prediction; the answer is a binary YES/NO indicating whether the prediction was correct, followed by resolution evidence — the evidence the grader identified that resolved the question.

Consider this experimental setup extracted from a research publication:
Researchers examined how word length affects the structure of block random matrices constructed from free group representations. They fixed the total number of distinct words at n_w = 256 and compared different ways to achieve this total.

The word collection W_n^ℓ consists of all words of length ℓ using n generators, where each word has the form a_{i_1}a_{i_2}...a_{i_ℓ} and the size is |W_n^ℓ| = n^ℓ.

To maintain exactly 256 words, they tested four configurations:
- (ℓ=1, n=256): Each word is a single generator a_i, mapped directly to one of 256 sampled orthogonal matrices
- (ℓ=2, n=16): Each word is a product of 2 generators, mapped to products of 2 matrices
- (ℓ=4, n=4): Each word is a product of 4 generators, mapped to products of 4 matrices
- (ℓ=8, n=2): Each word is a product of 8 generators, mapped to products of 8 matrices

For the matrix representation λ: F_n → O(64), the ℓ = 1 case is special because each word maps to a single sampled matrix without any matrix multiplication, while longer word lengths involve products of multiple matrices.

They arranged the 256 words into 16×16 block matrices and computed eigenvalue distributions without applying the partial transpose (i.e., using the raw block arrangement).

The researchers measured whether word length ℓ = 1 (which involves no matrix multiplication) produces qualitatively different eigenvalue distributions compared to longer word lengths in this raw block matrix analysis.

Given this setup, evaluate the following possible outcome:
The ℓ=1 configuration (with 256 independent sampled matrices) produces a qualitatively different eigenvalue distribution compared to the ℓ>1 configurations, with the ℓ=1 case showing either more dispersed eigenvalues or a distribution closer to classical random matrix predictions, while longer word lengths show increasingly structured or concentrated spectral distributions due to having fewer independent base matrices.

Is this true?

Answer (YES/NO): NO